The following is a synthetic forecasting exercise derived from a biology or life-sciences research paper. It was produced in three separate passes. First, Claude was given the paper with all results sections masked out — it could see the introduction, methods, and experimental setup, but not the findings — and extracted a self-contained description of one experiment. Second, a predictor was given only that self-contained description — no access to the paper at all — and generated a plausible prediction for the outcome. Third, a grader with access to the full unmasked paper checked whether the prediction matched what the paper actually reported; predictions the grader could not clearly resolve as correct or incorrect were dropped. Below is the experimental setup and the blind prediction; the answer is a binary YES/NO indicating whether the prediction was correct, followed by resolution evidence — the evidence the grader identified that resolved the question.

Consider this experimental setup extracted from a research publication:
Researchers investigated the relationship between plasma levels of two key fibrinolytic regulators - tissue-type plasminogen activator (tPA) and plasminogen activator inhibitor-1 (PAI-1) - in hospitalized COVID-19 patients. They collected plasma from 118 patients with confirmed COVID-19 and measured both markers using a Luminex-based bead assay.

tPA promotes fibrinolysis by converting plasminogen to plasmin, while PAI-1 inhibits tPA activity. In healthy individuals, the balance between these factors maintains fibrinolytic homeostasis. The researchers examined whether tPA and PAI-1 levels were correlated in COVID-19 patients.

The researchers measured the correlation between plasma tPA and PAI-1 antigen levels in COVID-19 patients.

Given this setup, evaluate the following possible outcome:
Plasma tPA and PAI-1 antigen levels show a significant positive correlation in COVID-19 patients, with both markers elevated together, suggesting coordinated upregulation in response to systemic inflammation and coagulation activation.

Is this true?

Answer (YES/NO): YES